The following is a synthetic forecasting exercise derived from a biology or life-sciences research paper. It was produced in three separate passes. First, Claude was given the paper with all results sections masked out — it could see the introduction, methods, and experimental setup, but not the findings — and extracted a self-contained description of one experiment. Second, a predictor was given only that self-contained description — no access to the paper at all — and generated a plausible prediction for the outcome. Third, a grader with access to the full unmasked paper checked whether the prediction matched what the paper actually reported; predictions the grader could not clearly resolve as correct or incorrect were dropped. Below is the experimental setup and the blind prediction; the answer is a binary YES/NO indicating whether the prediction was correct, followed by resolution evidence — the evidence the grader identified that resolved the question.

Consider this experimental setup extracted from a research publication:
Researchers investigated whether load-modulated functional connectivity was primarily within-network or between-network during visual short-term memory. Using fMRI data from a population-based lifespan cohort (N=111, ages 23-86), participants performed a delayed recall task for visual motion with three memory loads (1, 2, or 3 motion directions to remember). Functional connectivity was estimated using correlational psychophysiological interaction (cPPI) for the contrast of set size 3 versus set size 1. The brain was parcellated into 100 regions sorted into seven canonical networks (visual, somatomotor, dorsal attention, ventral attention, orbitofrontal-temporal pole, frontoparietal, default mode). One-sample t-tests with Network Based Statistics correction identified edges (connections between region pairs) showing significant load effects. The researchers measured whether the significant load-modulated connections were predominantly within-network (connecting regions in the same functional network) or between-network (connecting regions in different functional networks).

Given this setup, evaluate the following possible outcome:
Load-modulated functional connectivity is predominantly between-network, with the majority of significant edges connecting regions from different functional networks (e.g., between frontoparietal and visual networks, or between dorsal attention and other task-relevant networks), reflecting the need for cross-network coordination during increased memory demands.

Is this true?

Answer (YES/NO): NO